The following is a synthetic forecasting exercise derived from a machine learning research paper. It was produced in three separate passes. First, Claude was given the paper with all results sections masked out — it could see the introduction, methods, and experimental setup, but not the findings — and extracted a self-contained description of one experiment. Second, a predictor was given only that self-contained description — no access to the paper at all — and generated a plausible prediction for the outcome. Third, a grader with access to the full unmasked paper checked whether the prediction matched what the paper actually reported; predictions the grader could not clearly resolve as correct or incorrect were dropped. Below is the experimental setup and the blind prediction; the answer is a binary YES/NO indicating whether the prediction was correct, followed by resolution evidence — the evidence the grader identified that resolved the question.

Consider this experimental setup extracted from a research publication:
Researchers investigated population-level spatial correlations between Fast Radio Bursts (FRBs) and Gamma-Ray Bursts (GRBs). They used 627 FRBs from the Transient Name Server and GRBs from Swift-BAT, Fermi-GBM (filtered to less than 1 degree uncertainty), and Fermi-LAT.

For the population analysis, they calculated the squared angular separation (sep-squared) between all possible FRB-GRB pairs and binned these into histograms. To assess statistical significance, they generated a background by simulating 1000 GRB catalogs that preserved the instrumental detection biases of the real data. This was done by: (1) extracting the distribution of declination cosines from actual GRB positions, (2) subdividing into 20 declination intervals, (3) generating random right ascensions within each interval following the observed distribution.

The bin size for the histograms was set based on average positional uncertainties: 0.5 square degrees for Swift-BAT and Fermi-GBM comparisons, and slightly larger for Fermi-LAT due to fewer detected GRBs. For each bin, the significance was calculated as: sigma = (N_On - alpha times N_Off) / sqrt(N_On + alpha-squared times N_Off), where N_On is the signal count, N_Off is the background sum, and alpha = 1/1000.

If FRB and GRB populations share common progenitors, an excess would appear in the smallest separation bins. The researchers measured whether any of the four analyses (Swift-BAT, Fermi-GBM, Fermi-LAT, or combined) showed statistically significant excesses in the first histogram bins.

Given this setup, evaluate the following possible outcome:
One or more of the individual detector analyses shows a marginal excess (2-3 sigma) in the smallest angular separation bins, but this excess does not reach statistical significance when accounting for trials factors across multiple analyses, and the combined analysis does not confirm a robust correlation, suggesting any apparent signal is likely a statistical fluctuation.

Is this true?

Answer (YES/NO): NO